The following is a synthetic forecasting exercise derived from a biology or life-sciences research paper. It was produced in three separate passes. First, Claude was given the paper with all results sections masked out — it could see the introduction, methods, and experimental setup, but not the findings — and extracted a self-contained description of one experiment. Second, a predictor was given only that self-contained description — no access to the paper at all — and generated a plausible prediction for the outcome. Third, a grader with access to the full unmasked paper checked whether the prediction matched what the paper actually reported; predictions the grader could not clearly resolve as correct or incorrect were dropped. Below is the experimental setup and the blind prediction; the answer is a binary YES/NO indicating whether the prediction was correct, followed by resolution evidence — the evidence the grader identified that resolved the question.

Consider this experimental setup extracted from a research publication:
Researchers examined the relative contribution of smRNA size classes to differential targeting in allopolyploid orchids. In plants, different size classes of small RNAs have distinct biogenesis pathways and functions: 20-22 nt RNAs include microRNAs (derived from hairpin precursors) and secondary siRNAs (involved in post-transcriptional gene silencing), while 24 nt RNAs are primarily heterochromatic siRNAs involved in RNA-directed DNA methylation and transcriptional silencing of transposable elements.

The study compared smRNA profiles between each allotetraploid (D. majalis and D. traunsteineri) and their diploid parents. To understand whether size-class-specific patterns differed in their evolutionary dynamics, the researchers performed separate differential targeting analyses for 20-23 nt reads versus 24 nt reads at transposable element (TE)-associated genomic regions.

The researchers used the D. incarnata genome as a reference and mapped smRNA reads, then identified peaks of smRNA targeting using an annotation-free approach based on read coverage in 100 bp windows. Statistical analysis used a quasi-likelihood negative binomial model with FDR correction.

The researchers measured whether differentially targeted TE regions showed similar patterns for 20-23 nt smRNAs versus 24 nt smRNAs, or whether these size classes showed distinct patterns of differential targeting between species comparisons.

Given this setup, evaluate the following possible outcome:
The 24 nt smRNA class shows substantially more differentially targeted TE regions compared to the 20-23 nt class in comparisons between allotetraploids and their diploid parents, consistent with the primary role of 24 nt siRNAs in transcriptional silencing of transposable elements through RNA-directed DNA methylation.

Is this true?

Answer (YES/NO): NO